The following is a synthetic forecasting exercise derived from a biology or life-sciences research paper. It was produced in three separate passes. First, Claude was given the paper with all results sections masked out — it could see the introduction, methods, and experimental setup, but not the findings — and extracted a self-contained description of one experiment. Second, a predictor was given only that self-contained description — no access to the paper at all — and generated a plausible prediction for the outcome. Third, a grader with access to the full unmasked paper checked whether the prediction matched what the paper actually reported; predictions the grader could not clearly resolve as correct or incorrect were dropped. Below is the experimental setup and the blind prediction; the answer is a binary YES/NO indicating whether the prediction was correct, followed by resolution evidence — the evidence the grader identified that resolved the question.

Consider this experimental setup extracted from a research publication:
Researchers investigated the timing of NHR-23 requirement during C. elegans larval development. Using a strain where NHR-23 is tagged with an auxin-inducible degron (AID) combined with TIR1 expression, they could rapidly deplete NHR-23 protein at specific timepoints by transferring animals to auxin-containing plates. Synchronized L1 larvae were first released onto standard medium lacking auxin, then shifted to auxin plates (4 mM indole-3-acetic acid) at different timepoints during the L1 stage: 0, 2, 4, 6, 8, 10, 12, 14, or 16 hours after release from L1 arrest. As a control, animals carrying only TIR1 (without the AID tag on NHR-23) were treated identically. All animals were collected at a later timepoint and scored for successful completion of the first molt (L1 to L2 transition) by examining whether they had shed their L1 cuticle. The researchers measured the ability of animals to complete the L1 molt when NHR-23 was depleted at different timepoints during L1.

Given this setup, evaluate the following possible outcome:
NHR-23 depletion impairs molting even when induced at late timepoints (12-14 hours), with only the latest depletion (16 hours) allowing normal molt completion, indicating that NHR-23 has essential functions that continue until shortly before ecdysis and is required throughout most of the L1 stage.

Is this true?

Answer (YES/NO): NO